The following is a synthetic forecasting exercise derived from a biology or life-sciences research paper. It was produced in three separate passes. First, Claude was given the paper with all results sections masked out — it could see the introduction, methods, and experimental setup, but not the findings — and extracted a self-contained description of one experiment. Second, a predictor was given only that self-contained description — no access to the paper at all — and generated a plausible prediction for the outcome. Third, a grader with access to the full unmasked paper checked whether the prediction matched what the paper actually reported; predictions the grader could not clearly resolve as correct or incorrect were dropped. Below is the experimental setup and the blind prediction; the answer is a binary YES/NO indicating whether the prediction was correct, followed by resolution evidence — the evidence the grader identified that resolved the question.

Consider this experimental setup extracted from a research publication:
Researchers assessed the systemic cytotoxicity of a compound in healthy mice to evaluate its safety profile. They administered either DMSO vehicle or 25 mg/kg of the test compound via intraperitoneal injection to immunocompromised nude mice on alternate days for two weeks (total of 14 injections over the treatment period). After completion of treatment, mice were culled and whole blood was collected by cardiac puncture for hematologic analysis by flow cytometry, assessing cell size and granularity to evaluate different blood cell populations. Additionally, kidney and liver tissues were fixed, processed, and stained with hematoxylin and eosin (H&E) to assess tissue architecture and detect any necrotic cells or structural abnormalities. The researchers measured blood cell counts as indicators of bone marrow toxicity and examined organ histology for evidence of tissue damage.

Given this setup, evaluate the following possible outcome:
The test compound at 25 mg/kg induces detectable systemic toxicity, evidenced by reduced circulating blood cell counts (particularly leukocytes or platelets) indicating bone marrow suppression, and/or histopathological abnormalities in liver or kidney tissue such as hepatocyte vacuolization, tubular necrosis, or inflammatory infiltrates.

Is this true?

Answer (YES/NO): NO